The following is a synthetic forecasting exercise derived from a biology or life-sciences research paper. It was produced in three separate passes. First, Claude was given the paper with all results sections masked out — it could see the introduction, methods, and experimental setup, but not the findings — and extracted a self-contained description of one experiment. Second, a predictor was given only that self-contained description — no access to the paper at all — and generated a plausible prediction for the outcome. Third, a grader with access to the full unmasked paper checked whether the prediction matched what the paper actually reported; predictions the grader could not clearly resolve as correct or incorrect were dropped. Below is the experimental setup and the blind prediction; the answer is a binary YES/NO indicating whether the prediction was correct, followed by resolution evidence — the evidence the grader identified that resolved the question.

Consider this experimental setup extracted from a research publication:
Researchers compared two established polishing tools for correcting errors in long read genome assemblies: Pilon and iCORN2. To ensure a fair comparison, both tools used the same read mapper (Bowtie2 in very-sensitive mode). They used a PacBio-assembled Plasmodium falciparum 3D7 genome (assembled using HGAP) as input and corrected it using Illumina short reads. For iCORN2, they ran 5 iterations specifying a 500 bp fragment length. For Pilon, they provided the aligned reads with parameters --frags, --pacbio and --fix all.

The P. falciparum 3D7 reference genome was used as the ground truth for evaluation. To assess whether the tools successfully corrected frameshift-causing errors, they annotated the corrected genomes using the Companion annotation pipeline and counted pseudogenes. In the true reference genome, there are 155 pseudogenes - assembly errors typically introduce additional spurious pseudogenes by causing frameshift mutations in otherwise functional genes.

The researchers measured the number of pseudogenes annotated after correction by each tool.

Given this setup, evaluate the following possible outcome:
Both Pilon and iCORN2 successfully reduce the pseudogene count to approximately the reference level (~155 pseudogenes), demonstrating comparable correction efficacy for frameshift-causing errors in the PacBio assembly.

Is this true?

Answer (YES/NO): NO